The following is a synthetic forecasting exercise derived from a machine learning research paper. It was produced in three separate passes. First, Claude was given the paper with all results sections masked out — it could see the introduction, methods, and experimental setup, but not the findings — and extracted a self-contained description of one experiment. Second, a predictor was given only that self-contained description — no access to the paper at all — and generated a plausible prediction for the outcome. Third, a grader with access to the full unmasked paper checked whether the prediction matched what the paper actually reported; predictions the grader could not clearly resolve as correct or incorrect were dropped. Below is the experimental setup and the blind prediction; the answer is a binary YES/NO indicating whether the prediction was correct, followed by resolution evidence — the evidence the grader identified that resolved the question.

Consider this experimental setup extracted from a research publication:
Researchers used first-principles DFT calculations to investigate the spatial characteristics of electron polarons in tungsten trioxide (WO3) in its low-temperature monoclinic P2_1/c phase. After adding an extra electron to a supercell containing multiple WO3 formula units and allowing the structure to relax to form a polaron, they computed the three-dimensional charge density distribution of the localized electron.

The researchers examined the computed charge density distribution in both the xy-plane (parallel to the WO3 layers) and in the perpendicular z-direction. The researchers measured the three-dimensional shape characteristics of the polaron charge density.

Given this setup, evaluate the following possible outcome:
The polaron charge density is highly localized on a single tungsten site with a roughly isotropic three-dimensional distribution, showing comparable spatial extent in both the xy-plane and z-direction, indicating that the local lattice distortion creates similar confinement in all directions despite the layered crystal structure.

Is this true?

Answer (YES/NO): NO